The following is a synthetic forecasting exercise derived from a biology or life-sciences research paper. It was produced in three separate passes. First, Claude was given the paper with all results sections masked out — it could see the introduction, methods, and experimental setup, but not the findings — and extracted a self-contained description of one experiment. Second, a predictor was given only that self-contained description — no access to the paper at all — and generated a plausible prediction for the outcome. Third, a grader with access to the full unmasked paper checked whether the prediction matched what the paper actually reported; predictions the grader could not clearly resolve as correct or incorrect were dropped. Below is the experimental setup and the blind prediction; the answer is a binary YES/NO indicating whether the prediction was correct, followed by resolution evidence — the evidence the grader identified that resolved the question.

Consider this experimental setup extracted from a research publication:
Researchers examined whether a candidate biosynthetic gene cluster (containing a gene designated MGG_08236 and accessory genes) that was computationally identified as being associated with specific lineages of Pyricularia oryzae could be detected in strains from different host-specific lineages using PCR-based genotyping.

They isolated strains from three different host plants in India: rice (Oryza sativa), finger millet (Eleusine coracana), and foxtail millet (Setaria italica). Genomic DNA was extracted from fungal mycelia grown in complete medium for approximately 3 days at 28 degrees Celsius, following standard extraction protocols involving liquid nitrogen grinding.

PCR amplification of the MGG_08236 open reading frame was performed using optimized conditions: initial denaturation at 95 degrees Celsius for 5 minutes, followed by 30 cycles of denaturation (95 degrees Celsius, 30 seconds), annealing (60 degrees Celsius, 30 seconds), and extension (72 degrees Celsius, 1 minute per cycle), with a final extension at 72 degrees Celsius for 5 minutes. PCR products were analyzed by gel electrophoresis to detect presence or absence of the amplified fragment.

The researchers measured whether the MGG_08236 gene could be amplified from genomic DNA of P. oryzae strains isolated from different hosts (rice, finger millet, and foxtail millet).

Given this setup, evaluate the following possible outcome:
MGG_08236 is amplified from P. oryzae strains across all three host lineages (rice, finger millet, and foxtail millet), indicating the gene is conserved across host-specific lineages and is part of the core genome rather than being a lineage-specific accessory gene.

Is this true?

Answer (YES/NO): NO